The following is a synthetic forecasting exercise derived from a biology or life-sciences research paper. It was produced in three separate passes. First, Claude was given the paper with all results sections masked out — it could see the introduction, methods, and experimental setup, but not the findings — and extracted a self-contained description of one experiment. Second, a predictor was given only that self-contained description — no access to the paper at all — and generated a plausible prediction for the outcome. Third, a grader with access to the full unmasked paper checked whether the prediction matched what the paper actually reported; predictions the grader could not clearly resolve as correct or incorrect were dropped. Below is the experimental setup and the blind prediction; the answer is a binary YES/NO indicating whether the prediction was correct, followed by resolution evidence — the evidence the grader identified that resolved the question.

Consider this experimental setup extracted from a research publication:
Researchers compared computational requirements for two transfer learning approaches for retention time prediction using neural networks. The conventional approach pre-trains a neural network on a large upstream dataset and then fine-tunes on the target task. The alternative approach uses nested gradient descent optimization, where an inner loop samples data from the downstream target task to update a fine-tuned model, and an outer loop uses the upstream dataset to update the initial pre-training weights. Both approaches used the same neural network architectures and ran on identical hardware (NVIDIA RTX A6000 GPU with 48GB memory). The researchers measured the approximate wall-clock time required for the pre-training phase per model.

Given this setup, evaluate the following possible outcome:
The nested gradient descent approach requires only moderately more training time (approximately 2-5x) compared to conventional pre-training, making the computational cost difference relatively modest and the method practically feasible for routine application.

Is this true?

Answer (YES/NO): NO